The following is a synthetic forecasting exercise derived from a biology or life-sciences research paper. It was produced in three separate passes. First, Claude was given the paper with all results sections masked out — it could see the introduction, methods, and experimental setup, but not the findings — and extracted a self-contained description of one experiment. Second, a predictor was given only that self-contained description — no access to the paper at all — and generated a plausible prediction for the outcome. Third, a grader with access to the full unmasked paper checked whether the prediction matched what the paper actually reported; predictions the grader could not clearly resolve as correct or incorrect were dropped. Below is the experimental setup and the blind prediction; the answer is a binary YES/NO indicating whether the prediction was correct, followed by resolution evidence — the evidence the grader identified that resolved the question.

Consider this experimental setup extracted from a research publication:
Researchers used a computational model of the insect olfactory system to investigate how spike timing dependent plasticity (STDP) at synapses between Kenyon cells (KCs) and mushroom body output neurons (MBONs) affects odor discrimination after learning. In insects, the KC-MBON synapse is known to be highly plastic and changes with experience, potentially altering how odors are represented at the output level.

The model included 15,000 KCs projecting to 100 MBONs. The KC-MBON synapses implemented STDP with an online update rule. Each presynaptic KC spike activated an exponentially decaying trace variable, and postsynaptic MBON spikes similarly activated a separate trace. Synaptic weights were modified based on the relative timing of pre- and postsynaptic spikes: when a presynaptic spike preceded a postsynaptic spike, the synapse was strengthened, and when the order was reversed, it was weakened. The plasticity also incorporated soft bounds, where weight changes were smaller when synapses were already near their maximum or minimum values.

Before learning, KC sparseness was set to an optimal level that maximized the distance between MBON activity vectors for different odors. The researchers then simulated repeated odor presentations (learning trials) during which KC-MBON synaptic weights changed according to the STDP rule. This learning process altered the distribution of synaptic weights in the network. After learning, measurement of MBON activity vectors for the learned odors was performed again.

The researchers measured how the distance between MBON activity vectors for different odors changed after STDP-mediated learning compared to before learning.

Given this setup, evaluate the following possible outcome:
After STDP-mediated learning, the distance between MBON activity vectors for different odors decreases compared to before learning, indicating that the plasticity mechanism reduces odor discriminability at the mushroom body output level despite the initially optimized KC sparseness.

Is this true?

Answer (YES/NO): NO